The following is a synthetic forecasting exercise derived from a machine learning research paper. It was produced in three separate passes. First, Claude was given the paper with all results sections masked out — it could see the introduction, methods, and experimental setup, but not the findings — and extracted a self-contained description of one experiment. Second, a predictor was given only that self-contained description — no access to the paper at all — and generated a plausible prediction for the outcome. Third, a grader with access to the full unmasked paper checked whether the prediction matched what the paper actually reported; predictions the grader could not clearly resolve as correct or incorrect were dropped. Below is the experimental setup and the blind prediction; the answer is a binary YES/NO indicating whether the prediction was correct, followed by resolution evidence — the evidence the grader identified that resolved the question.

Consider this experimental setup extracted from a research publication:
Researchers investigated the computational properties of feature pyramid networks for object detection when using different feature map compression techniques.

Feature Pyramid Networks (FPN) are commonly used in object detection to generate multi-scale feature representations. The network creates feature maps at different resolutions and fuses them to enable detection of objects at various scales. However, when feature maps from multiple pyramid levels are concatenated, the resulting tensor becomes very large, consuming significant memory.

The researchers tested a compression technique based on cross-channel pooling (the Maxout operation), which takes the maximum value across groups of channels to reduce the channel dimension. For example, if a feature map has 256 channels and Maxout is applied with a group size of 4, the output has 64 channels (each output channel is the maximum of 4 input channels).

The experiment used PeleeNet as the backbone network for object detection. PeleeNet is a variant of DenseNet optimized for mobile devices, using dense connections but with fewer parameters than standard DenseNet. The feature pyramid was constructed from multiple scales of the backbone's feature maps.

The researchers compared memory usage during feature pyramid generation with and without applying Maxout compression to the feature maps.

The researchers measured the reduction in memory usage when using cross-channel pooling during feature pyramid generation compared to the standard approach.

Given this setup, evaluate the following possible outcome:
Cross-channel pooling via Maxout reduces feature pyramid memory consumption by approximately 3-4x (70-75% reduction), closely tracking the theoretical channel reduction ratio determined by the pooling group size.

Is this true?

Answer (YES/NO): YES